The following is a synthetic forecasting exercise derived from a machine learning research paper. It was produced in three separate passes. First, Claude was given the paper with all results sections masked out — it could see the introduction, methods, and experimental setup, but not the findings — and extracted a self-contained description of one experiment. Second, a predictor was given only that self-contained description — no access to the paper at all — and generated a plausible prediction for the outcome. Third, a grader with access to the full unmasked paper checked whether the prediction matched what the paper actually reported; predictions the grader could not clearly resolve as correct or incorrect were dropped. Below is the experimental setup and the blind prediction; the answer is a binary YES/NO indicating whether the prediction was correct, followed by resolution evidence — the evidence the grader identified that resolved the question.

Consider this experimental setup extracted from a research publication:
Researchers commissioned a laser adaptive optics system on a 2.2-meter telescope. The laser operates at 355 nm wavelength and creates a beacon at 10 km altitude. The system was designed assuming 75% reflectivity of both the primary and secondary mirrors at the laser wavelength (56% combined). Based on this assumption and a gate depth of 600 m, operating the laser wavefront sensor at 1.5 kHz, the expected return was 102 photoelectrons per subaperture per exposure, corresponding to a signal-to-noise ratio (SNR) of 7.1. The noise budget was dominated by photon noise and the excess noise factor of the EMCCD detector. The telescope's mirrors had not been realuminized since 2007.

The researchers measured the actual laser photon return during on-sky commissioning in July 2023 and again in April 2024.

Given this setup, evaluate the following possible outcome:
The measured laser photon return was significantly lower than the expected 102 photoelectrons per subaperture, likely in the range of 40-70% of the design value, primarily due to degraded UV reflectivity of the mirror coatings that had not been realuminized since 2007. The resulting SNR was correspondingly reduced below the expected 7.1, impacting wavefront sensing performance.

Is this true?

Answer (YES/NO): YES